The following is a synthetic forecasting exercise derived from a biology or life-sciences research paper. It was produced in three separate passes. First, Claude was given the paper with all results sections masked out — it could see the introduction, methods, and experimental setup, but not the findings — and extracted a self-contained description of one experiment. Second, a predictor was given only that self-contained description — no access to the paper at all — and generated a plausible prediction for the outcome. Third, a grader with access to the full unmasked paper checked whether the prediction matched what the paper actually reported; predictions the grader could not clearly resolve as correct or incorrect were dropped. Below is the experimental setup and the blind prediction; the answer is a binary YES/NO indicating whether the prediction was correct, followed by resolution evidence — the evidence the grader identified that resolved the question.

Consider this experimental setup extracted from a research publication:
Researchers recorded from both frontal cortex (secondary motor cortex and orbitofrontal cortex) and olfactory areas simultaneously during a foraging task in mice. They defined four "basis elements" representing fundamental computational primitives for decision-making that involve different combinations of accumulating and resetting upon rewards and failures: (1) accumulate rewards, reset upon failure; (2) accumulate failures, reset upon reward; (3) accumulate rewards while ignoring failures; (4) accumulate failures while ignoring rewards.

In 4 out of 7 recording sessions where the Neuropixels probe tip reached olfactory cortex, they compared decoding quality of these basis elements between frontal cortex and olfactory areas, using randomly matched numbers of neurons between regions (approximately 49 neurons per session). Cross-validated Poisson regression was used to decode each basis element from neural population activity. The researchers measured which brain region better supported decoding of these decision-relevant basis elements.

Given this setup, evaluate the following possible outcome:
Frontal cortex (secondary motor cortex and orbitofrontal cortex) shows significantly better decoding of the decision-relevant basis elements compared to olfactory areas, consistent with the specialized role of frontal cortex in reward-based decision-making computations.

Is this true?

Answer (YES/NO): YES